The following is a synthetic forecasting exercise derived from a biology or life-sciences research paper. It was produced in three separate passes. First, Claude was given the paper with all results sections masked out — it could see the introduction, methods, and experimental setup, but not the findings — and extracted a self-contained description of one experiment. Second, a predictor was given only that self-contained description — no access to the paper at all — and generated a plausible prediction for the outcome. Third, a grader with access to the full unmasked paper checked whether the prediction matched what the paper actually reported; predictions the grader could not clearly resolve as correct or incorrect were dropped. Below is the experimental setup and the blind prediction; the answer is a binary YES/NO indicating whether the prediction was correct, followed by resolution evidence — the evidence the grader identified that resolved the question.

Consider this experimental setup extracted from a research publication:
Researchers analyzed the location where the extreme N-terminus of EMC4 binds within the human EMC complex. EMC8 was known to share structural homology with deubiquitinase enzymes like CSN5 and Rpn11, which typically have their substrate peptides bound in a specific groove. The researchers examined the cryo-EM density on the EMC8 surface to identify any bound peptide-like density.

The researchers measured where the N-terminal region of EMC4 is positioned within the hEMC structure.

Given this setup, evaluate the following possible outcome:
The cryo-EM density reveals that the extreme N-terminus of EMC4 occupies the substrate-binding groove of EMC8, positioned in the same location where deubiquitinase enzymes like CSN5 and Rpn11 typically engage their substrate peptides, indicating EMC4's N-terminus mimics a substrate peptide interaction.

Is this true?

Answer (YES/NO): YES